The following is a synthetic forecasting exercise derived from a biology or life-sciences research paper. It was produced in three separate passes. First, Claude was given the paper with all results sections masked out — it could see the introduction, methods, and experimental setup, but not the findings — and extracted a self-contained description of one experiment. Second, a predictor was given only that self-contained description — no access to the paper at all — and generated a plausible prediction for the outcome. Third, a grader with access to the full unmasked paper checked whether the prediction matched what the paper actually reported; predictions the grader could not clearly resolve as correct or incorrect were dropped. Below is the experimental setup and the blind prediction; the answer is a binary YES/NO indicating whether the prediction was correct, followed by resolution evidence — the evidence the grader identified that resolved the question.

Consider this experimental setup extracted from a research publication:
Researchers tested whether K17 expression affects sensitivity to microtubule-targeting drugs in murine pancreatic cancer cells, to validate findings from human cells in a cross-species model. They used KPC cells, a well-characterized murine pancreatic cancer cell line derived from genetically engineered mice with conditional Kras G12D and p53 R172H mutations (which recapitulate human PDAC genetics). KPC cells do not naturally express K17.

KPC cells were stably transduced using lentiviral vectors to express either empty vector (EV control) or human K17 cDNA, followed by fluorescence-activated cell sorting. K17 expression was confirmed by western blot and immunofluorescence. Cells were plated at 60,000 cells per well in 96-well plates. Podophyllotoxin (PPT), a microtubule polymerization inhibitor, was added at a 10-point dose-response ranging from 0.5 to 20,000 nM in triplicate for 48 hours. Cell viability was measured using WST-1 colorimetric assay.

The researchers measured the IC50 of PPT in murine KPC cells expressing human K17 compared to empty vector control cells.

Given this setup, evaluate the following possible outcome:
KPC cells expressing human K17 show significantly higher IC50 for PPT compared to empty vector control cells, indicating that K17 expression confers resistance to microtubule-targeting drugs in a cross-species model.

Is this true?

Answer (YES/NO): NO